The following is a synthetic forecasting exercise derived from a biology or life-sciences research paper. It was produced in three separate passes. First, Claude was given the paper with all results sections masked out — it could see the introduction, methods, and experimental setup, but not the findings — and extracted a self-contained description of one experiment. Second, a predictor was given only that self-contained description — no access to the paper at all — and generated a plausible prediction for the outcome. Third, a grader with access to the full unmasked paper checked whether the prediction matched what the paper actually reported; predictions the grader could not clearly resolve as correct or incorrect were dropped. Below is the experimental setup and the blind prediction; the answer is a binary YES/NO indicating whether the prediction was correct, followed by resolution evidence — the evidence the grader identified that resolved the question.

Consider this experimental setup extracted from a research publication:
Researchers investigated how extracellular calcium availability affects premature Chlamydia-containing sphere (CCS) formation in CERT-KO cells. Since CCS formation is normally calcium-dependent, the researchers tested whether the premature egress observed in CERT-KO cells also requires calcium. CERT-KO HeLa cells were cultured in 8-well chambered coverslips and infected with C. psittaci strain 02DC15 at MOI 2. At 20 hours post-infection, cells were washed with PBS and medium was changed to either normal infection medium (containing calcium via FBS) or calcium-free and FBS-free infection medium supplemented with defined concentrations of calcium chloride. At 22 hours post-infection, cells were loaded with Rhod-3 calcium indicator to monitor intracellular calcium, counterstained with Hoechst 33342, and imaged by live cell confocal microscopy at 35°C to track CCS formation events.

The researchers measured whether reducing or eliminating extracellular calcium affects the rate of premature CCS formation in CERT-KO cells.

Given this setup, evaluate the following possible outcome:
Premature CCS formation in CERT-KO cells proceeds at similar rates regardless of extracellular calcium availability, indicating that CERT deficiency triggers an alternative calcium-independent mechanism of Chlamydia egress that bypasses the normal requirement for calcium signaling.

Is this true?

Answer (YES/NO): NO